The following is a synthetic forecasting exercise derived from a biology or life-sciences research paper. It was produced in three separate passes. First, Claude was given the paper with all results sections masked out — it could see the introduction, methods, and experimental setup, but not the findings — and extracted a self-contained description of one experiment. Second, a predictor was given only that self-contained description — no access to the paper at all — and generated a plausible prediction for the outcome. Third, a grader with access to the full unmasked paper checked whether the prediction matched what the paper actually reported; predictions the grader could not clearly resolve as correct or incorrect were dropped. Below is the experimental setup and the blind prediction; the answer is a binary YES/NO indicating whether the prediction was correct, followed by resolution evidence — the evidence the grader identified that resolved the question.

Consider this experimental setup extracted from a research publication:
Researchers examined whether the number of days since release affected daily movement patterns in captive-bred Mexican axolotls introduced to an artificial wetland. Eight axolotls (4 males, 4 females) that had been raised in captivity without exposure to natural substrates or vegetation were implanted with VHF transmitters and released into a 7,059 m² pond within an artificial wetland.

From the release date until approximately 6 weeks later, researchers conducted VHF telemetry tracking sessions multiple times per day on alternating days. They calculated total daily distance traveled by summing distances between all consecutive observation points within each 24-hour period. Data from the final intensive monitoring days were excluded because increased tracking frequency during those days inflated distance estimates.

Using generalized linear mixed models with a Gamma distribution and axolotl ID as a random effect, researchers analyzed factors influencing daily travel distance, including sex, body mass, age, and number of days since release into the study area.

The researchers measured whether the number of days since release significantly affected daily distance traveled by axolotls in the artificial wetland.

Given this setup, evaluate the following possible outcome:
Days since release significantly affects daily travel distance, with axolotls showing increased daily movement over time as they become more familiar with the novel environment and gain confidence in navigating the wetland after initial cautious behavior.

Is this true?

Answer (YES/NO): NO